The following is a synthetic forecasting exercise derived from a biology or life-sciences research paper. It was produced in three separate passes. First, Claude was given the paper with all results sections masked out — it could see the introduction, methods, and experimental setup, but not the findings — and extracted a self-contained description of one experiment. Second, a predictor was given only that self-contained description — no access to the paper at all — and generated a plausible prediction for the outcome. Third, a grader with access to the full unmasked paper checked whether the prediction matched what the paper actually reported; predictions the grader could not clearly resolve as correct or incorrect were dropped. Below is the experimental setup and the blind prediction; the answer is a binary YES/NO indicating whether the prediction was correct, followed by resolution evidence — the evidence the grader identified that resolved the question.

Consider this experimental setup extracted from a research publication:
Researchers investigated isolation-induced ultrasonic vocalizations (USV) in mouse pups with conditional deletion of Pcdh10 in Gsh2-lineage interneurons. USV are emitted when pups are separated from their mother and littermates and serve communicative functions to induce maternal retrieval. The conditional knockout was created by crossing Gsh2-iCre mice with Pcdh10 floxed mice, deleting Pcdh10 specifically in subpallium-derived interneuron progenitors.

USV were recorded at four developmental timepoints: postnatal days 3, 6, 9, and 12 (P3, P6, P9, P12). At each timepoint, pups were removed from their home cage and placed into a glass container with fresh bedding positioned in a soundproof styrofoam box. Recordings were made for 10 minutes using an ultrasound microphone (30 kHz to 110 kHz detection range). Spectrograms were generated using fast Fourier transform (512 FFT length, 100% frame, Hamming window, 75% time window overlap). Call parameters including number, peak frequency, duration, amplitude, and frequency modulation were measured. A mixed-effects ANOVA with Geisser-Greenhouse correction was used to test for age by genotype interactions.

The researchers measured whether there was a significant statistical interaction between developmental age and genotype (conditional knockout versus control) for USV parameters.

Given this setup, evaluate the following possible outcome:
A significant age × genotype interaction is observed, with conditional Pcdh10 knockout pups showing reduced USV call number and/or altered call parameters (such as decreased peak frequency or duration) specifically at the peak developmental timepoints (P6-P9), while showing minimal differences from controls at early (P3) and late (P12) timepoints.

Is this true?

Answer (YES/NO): NO